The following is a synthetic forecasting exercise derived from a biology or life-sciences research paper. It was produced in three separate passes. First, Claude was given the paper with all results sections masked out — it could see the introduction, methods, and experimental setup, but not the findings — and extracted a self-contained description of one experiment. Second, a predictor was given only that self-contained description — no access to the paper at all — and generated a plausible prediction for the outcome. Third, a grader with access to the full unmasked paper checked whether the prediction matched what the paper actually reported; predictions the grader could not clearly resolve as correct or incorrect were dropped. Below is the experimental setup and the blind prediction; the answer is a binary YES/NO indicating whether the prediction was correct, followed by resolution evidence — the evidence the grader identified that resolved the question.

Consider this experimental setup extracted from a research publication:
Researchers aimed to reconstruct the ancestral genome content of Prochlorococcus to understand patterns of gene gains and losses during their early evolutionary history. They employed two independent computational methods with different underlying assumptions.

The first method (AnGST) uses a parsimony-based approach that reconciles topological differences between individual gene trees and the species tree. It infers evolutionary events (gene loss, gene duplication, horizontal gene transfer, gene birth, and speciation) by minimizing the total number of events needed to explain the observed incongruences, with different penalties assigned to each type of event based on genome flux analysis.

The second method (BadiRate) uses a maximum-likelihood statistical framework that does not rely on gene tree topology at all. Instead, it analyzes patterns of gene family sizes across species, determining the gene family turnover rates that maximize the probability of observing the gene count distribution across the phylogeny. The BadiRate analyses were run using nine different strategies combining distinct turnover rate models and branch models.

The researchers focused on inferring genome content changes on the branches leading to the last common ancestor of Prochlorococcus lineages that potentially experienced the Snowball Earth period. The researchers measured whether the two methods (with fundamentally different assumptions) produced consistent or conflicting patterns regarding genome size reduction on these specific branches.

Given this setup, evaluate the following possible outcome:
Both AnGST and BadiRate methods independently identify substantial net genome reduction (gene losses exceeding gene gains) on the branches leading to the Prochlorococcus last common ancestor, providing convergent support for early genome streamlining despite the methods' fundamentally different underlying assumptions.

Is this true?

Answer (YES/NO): YES